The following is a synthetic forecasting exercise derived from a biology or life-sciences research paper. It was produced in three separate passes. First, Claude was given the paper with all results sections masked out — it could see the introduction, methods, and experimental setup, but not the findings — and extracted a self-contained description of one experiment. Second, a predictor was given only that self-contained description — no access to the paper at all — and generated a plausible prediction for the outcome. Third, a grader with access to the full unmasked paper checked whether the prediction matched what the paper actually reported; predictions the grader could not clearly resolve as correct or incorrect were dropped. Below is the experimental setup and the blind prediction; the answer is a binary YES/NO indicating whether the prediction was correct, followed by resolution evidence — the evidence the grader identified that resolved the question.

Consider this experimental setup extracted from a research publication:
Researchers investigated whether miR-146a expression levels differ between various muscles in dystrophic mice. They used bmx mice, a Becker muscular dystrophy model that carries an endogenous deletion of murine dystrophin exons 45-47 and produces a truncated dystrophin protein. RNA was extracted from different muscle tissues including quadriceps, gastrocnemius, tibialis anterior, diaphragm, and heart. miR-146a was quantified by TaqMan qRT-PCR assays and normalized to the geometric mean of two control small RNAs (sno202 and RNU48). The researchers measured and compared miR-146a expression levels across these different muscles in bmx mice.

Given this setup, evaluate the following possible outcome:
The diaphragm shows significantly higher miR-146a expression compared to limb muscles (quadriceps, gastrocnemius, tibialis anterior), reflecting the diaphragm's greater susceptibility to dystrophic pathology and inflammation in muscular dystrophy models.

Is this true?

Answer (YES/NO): NO